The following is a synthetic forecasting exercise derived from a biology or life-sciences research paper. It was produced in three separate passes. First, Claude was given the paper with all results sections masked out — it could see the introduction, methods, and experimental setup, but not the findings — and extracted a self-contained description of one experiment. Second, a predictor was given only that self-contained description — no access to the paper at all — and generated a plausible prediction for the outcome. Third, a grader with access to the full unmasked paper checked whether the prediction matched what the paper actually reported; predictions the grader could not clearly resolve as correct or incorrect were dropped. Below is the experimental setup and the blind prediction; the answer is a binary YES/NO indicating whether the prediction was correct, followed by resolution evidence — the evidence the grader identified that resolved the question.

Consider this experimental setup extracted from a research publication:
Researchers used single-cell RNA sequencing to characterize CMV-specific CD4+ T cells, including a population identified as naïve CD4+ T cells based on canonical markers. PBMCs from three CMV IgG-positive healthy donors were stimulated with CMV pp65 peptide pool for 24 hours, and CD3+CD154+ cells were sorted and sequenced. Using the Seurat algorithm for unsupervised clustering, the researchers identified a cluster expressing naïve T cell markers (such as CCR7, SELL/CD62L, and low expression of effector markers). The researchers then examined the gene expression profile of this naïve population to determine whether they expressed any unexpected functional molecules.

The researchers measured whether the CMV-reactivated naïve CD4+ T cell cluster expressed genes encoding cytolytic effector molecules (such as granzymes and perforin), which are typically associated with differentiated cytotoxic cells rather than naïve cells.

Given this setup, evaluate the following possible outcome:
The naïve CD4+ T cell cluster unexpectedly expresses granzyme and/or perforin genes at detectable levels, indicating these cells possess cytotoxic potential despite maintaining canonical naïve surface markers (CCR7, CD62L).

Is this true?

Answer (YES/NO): YES